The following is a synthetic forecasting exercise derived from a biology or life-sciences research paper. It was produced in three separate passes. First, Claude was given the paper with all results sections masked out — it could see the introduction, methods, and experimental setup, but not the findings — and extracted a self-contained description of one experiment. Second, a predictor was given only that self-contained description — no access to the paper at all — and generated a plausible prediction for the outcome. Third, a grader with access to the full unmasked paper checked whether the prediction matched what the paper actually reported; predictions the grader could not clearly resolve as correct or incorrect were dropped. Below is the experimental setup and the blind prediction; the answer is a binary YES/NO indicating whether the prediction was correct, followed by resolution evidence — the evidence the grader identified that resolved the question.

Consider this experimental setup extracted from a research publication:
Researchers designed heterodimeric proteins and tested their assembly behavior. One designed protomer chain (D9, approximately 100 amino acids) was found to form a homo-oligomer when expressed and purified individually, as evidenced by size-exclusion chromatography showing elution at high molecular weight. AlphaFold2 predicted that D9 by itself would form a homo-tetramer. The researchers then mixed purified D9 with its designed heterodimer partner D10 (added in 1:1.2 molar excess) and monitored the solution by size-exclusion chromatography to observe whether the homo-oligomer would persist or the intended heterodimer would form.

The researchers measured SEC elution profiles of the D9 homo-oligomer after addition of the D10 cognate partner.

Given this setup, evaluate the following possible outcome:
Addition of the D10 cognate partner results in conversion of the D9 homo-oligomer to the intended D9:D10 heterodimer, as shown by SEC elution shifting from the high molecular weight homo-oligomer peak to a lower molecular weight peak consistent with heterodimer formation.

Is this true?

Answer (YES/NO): YES